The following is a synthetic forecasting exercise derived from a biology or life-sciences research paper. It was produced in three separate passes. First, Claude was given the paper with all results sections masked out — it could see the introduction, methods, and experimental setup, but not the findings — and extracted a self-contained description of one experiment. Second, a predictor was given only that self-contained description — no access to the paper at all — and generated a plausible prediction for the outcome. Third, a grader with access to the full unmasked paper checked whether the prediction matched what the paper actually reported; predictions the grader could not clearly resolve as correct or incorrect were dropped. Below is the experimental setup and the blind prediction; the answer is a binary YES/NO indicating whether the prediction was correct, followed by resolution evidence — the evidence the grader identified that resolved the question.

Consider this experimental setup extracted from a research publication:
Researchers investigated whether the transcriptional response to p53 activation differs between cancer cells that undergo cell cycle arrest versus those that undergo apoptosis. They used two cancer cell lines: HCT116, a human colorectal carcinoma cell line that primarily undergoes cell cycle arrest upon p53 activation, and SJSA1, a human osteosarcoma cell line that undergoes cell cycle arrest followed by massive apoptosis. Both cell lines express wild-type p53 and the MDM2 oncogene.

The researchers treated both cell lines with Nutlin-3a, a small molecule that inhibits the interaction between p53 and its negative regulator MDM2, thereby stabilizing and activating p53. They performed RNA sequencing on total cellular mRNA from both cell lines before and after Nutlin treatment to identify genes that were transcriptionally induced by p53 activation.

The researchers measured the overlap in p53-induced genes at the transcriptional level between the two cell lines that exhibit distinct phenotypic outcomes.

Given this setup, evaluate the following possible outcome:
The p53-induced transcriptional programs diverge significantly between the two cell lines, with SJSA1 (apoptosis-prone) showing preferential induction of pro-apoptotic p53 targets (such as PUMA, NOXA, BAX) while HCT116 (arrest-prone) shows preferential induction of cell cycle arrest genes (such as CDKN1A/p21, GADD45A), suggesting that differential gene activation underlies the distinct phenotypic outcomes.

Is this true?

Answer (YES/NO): NO